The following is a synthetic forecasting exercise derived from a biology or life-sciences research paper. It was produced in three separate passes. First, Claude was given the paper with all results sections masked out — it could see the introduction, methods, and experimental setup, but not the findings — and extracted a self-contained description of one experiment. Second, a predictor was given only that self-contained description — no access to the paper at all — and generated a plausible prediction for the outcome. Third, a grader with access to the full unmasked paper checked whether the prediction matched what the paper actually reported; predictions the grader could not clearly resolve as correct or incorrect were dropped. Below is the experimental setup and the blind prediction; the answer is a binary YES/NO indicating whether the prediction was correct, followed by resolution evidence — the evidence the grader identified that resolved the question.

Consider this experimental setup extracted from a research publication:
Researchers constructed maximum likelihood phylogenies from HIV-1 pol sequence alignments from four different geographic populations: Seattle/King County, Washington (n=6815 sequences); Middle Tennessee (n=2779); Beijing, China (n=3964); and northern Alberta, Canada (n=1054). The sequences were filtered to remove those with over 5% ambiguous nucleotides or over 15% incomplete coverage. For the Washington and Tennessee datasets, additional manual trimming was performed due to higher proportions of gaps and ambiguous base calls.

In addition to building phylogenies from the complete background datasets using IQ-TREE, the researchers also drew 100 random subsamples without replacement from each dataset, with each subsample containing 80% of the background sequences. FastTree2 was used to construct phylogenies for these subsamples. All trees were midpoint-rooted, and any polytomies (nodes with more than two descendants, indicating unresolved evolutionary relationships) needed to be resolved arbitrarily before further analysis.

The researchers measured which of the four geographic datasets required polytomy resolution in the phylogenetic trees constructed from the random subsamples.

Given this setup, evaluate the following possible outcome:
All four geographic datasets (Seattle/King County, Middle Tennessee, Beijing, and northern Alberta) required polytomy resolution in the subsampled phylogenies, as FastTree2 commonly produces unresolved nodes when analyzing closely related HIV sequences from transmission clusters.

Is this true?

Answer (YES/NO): NO